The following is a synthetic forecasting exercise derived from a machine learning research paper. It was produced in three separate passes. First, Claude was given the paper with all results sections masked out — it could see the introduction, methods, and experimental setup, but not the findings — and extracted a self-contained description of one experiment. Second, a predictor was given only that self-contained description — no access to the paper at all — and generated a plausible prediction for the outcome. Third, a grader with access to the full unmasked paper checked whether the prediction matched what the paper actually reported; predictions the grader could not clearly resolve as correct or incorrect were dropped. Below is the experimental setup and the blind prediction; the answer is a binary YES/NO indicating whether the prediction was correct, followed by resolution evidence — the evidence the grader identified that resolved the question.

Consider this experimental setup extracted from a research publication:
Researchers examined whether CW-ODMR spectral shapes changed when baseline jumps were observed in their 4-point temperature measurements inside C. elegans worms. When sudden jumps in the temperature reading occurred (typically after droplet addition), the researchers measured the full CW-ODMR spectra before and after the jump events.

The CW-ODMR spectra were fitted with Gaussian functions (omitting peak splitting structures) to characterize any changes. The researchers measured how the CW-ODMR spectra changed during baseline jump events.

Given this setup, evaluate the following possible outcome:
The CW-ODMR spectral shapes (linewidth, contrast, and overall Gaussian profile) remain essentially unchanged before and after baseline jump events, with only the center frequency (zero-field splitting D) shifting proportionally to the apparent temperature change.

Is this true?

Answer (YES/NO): NO